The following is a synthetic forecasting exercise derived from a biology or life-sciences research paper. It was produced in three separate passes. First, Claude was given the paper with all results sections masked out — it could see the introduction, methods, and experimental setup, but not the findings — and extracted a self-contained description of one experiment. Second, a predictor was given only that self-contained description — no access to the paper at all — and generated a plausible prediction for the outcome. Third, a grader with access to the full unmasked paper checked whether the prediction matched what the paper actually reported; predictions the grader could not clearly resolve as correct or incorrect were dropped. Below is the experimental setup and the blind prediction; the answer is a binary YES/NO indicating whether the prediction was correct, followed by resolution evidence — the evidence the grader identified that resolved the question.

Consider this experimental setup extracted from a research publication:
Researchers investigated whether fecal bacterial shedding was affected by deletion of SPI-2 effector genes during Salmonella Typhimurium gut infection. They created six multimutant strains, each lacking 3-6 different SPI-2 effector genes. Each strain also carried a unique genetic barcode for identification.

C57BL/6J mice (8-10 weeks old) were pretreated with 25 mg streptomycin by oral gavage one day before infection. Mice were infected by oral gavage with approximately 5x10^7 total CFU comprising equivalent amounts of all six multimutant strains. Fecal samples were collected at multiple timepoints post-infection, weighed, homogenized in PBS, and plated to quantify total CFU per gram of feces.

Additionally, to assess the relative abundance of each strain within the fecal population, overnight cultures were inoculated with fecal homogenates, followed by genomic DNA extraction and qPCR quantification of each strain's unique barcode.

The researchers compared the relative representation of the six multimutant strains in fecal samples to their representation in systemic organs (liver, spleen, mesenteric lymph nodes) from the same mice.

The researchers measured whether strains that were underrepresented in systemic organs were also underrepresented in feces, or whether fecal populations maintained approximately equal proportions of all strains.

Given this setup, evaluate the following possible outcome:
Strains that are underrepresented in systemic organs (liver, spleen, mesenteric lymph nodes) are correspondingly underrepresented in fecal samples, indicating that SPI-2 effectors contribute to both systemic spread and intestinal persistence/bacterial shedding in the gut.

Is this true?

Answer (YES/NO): NO